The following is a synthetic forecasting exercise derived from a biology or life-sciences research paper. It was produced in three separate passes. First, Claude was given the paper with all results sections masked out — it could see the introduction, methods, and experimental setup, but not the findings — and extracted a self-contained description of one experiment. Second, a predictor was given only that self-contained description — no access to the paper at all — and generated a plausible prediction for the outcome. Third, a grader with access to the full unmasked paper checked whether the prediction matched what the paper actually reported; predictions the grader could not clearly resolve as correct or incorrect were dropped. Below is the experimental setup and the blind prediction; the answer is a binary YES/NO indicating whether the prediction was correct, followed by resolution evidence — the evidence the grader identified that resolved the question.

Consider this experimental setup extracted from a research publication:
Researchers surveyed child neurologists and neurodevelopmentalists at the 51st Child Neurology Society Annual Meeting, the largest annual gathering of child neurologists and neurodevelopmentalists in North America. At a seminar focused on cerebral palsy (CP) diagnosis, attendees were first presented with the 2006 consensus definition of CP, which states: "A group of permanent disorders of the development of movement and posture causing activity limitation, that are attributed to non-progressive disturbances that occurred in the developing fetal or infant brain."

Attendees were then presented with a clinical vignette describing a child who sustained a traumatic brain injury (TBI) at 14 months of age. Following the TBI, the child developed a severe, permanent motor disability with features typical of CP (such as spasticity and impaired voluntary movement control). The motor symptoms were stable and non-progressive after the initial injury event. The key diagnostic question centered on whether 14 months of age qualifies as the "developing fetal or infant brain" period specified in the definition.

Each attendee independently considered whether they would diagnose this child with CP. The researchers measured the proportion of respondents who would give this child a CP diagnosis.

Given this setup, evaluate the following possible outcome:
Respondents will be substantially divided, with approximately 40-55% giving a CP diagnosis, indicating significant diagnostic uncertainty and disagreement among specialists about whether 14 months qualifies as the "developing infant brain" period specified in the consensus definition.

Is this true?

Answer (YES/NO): NO